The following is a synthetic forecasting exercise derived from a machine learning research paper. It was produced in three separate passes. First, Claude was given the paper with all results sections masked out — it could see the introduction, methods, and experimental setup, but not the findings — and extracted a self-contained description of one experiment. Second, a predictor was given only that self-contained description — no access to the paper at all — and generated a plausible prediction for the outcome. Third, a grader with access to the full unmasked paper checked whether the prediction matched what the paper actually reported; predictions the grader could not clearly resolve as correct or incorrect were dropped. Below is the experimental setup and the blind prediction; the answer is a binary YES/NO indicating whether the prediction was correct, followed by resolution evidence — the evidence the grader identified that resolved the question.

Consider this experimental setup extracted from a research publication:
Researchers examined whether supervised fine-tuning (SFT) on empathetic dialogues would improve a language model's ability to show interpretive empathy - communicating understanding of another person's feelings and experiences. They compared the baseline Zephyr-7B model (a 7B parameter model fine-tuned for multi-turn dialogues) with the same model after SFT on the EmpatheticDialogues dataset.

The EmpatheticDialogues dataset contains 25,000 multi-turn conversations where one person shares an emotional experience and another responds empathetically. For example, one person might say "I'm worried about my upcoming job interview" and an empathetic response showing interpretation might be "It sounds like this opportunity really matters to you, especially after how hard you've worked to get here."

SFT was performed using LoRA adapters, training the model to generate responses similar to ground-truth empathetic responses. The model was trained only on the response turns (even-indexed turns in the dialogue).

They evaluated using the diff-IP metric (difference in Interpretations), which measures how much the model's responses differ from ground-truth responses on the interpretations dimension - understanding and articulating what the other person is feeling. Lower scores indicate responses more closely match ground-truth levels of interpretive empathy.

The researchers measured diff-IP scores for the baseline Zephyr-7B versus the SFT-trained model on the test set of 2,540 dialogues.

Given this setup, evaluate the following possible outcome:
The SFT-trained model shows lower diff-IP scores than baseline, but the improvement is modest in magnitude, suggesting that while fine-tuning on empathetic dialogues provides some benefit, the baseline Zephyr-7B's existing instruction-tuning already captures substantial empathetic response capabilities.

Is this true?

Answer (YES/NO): NO